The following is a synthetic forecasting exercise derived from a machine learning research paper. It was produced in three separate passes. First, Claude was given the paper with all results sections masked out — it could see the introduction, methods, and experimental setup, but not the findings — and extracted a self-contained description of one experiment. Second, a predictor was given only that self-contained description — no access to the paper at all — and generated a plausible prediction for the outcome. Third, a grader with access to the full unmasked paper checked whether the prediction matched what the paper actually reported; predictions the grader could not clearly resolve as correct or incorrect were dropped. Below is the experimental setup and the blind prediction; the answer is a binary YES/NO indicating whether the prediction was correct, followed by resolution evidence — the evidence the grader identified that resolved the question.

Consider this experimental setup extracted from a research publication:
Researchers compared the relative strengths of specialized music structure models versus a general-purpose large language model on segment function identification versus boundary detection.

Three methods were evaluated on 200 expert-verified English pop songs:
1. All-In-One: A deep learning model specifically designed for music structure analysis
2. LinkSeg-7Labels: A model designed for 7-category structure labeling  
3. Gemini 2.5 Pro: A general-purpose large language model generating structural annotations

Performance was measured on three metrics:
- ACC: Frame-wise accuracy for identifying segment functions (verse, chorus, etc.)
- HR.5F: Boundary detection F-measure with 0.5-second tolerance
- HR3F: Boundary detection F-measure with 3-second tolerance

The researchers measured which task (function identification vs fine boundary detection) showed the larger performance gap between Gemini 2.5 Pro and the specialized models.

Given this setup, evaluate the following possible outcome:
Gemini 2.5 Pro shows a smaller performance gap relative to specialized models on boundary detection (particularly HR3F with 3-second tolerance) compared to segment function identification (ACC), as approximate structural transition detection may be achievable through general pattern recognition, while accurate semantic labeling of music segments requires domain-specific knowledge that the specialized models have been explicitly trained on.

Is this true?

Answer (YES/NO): NO